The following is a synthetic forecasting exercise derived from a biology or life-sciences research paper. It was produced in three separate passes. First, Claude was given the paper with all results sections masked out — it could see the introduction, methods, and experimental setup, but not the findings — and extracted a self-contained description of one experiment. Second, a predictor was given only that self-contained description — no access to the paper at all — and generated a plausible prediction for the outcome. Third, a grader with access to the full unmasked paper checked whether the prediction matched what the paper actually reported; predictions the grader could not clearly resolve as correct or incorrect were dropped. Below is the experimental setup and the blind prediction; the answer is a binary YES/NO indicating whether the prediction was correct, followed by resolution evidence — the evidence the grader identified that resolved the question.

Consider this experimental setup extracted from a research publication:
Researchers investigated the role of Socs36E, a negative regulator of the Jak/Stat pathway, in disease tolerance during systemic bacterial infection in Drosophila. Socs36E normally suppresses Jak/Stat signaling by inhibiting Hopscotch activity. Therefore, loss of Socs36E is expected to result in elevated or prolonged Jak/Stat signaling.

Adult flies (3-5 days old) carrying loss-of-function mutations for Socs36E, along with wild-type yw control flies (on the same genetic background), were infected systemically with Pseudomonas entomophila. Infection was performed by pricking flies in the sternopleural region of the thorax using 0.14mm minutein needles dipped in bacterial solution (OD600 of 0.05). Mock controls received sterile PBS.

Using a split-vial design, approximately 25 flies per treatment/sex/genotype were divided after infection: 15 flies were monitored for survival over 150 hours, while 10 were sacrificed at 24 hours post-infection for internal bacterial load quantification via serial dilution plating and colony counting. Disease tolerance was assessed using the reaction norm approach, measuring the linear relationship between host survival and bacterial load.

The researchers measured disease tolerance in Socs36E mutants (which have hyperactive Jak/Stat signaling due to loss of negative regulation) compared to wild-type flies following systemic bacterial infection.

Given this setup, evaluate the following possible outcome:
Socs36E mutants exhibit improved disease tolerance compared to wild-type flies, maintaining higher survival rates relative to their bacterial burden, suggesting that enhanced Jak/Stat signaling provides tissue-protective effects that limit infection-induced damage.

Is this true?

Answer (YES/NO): NO